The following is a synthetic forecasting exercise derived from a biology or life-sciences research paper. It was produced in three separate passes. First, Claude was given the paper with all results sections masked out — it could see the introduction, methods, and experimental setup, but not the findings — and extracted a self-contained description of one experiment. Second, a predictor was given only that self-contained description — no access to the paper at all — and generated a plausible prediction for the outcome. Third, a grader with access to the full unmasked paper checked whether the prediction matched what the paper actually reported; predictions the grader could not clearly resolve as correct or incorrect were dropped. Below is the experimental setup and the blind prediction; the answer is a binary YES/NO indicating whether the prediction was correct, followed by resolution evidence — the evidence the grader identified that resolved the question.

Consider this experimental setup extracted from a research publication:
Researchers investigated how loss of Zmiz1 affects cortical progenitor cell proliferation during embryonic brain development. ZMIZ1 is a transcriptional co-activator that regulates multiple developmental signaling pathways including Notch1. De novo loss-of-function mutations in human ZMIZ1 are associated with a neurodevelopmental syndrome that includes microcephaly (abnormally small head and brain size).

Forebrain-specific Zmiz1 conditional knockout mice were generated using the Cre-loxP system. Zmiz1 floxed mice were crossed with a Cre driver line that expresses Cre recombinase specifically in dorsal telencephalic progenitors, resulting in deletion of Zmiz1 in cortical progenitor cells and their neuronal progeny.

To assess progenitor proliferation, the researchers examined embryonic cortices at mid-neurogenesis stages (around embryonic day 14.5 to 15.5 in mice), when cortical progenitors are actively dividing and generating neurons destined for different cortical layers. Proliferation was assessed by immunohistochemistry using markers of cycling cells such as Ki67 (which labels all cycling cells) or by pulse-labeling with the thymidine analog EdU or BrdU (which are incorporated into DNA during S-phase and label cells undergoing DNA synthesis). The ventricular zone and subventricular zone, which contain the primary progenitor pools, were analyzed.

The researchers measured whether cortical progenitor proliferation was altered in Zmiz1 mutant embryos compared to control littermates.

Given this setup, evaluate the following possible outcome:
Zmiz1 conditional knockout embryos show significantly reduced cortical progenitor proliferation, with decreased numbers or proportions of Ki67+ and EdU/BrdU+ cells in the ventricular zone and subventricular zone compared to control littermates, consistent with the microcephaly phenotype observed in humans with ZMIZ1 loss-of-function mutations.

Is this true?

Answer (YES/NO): YES